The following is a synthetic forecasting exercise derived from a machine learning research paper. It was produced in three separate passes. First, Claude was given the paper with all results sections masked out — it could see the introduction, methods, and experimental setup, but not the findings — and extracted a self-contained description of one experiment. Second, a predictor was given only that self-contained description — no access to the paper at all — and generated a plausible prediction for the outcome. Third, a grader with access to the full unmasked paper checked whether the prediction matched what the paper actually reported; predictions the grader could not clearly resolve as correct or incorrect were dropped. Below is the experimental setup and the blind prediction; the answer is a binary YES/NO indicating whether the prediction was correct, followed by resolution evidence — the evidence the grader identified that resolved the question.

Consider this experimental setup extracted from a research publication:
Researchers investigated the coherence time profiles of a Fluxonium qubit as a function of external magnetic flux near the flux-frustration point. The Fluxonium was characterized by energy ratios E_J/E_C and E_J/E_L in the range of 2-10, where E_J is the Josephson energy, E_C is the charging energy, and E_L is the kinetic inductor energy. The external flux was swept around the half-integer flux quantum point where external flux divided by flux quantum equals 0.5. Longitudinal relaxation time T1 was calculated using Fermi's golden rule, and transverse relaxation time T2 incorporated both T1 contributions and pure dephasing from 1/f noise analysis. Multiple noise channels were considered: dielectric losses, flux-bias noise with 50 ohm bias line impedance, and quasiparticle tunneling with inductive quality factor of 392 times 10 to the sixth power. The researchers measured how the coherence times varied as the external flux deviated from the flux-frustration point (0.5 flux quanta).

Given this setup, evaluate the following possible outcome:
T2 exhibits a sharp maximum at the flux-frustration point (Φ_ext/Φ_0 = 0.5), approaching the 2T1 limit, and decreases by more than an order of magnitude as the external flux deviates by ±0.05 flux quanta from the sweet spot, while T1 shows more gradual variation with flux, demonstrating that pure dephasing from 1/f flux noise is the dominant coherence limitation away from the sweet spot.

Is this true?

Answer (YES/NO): NO